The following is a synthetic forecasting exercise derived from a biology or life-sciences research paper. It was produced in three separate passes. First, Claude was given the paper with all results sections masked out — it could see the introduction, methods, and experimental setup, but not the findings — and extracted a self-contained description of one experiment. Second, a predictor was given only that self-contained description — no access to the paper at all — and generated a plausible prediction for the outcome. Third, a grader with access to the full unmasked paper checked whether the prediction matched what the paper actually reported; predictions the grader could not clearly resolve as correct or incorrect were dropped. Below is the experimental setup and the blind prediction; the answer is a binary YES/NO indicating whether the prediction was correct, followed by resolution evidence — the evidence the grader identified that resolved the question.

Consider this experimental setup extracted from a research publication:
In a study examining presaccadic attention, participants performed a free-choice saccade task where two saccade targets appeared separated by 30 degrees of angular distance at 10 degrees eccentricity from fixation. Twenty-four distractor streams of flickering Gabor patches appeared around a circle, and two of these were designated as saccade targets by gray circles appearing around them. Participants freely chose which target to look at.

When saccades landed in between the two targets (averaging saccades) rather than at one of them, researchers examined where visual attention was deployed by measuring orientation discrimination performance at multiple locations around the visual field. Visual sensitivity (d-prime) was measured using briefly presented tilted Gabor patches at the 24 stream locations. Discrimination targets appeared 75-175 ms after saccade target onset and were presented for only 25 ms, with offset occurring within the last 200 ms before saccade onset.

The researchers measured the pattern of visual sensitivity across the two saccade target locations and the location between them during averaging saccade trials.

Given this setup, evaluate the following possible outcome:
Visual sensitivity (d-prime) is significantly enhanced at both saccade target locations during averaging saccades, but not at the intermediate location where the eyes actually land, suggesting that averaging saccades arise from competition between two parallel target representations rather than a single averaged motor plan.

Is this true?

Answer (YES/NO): YES